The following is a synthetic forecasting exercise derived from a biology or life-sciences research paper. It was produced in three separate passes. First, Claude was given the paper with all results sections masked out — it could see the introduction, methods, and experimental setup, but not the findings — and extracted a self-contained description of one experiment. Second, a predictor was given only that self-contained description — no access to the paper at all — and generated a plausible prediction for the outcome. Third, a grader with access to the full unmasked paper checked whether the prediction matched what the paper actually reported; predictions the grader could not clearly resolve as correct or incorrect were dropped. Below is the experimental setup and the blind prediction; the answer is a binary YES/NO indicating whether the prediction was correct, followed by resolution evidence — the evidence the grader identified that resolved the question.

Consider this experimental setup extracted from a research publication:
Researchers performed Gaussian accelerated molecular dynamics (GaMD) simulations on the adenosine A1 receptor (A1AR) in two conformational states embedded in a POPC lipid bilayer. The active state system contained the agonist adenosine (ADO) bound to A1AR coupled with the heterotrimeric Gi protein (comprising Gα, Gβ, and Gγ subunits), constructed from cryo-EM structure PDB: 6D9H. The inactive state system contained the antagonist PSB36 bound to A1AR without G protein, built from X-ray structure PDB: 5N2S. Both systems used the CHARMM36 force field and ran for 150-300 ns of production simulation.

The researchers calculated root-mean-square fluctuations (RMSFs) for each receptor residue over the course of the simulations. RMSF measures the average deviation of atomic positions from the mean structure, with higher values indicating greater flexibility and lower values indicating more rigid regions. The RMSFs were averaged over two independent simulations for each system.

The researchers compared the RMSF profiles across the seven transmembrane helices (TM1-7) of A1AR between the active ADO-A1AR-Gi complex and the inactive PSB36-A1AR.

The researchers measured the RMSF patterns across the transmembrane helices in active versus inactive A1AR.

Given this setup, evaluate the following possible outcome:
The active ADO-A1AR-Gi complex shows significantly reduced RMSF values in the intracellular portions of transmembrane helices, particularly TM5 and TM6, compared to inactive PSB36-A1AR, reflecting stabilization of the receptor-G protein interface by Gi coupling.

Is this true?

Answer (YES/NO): NO